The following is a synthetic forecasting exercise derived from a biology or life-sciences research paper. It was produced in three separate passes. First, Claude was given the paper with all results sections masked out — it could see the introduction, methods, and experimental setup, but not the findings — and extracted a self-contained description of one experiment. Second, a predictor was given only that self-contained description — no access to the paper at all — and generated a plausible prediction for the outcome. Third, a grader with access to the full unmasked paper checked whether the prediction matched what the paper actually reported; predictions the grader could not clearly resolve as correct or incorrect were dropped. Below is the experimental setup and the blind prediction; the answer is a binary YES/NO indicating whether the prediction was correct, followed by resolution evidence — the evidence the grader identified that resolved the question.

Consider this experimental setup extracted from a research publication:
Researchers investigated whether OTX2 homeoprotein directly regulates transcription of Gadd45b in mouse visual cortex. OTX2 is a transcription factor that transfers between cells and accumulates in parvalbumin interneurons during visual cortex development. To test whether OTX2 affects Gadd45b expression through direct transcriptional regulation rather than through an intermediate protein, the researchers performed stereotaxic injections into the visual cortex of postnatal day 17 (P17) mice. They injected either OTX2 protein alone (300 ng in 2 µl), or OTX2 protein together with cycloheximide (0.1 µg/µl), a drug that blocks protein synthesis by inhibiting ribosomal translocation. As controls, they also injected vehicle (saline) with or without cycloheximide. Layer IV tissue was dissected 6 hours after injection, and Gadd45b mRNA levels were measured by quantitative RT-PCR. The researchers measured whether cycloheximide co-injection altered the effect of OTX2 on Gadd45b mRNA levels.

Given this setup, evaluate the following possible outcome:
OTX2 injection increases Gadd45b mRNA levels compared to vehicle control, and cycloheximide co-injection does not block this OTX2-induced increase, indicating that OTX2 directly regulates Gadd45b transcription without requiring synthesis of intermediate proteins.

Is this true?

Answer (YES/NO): YES